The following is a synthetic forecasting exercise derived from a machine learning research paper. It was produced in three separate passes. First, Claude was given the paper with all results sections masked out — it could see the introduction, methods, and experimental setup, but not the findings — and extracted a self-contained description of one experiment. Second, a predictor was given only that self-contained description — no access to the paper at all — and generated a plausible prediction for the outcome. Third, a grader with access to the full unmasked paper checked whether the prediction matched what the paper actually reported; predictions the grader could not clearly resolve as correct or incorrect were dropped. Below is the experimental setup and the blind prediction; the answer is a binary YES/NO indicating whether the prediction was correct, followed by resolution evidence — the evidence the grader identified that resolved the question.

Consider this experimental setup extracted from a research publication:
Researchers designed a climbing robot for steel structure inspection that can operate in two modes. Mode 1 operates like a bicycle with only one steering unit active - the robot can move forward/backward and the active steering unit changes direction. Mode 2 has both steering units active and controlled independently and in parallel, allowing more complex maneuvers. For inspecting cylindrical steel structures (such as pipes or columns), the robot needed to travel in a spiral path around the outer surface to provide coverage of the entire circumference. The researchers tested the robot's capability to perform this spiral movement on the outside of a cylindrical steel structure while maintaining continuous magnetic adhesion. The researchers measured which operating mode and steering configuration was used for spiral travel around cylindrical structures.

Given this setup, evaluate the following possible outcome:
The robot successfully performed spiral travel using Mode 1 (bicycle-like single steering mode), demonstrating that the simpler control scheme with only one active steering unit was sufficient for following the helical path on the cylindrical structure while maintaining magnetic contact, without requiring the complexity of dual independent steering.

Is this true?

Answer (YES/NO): NO